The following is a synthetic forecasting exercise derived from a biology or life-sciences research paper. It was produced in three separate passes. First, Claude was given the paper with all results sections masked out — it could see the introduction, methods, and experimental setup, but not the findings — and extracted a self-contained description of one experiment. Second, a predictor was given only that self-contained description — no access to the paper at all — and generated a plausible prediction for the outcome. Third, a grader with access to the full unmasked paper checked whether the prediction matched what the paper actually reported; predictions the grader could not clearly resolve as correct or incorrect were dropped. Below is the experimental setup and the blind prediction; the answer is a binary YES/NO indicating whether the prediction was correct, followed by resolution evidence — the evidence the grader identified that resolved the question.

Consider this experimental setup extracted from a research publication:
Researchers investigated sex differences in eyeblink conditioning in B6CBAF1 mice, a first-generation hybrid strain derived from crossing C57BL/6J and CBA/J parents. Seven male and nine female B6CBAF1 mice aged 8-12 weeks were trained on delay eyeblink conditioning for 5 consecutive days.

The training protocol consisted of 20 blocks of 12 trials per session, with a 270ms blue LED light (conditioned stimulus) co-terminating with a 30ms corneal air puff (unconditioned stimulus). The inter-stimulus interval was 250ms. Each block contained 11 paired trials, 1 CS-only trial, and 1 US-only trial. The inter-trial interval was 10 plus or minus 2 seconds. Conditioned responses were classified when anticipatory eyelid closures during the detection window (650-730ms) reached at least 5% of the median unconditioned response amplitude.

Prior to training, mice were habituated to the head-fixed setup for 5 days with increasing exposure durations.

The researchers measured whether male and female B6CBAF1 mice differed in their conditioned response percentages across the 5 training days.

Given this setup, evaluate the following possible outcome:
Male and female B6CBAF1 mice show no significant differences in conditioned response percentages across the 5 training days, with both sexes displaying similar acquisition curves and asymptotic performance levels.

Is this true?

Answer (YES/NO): NO